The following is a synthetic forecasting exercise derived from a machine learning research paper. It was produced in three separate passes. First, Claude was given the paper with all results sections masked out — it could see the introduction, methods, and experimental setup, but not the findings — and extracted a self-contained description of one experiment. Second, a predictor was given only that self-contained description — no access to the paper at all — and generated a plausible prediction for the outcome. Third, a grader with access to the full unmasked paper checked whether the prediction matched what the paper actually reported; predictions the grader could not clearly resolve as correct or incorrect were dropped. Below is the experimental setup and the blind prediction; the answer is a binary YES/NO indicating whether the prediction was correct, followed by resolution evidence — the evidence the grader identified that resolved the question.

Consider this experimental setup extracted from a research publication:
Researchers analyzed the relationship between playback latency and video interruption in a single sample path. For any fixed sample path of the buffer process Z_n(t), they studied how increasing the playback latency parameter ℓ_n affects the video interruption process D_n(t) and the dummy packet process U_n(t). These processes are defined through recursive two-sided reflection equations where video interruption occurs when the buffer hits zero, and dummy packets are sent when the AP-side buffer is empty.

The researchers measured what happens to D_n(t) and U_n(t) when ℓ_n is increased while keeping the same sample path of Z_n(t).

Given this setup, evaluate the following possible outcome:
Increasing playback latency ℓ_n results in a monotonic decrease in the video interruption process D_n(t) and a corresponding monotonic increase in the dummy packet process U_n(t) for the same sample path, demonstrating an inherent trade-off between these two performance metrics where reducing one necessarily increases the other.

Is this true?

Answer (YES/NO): NO